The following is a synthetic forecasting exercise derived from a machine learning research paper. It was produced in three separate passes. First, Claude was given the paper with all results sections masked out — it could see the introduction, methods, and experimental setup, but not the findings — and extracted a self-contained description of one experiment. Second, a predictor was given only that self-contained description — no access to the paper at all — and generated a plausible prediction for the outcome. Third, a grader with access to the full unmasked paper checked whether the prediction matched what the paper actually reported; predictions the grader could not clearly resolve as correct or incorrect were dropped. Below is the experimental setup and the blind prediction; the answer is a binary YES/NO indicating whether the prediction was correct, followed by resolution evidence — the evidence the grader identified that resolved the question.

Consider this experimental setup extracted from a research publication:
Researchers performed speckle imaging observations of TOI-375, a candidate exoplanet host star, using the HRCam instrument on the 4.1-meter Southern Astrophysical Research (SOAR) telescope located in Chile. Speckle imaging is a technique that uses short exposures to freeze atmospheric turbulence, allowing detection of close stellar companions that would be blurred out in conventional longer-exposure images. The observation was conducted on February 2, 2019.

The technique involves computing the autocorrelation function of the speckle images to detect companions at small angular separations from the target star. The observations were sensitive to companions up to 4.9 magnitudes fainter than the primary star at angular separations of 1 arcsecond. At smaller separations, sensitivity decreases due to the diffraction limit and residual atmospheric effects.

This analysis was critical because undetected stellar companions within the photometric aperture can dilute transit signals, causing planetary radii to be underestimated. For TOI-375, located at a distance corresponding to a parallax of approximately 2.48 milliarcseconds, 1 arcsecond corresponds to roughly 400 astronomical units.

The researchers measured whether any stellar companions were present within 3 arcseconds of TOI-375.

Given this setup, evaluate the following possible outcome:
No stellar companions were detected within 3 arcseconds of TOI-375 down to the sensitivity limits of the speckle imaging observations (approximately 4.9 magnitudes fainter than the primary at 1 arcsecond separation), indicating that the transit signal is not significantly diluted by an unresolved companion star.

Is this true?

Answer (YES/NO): YES